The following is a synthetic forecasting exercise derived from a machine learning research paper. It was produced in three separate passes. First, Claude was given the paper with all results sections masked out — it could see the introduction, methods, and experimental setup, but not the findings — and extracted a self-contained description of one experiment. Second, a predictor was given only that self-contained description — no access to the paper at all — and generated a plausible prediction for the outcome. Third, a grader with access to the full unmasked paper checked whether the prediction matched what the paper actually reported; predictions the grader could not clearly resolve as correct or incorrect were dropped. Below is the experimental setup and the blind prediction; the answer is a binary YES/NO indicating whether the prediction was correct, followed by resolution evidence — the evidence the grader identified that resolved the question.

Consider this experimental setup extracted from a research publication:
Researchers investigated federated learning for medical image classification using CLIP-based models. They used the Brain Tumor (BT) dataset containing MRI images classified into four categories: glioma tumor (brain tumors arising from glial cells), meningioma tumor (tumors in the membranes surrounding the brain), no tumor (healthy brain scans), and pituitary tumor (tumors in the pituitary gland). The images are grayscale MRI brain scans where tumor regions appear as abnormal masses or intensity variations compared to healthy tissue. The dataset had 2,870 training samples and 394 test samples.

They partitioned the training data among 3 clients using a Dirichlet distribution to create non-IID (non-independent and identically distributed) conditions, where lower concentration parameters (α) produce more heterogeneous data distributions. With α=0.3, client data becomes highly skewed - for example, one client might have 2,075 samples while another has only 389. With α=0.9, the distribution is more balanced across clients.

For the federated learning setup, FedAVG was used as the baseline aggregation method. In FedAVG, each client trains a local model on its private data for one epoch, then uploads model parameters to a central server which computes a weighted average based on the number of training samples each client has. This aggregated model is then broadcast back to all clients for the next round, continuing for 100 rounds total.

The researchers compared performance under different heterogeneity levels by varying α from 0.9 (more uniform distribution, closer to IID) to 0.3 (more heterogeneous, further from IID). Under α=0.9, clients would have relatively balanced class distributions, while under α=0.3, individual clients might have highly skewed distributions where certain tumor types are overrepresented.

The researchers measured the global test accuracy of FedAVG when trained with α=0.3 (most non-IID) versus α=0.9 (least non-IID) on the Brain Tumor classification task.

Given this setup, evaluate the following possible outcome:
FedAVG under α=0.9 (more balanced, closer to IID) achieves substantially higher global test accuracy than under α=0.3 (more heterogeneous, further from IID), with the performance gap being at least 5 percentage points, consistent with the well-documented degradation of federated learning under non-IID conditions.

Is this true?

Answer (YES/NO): NO